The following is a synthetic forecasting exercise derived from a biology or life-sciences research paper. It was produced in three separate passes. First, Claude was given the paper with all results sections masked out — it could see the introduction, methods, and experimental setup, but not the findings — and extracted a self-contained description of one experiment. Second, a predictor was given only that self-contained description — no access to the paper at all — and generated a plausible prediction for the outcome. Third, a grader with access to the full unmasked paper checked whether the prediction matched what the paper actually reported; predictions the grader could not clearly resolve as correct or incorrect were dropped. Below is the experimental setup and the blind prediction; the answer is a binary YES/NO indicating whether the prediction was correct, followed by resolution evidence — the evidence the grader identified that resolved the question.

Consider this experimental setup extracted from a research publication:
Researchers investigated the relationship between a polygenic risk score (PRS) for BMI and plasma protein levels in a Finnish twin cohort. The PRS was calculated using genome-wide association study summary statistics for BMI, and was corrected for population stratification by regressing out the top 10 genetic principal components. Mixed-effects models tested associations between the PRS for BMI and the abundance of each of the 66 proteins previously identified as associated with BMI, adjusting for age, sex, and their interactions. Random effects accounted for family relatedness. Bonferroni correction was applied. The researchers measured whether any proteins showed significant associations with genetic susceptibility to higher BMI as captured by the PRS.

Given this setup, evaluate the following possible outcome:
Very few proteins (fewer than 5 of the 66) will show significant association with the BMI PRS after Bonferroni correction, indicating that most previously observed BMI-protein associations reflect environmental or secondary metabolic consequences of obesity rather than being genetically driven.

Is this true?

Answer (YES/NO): YES